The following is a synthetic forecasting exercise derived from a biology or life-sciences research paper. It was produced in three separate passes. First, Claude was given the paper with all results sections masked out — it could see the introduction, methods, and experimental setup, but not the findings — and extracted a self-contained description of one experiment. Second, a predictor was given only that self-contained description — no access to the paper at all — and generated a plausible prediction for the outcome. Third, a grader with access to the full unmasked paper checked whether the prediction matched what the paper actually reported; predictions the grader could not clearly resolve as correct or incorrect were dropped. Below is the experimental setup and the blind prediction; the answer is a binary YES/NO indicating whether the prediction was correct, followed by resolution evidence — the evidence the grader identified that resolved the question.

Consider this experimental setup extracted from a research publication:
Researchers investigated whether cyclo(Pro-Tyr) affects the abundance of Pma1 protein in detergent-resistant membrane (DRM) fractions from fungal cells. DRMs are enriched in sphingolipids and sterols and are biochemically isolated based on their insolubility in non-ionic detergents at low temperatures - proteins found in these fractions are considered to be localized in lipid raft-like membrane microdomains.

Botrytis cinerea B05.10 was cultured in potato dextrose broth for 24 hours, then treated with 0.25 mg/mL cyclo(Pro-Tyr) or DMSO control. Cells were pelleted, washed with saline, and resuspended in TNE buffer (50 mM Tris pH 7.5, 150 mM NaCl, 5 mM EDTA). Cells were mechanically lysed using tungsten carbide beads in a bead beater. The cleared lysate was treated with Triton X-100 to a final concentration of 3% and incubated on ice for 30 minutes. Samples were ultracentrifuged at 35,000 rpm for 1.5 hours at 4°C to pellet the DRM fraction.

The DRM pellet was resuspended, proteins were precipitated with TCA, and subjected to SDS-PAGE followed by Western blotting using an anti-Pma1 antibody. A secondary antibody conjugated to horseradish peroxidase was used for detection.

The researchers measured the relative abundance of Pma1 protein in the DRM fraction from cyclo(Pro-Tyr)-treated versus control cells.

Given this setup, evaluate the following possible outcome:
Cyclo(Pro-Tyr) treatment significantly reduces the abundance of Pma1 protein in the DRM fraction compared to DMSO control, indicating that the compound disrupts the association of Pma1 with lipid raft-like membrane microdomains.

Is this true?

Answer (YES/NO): YES